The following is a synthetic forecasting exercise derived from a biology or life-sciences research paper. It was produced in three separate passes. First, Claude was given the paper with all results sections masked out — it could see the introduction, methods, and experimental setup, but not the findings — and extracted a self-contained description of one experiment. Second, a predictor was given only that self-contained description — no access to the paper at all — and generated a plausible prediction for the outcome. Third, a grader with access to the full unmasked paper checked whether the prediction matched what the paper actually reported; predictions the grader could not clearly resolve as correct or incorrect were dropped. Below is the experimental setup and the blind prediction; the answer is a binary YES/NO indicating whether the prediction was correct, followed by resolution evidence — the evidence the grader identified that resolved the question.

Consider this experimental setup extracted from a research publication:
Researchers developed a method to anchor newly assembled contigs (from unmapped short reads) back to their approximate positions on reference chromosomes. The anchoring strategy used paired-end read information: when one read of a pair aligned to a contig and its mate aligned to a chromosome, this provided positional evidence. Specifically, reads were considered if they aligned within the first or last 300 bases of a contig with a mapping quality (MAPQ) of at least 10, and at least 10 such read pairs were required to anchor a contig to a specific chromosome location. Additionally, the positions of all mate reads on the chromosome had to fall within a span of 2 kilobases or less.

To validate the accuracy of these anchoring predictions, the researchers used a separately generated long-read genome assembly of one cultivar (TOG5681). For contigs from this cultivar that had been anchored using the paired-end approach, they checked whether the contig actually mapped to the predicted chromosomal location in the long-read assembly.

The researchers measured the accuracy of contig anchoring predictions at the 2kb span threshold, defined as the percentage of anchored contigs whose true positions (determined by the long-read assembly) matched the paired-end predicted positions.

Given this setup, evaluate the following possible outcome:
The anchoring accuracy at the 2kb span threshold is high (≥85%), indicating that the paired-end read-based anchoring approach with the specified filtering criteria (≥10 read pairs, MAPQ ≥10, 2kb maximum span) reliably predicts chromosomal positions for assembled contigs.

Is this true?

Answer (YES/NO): YES